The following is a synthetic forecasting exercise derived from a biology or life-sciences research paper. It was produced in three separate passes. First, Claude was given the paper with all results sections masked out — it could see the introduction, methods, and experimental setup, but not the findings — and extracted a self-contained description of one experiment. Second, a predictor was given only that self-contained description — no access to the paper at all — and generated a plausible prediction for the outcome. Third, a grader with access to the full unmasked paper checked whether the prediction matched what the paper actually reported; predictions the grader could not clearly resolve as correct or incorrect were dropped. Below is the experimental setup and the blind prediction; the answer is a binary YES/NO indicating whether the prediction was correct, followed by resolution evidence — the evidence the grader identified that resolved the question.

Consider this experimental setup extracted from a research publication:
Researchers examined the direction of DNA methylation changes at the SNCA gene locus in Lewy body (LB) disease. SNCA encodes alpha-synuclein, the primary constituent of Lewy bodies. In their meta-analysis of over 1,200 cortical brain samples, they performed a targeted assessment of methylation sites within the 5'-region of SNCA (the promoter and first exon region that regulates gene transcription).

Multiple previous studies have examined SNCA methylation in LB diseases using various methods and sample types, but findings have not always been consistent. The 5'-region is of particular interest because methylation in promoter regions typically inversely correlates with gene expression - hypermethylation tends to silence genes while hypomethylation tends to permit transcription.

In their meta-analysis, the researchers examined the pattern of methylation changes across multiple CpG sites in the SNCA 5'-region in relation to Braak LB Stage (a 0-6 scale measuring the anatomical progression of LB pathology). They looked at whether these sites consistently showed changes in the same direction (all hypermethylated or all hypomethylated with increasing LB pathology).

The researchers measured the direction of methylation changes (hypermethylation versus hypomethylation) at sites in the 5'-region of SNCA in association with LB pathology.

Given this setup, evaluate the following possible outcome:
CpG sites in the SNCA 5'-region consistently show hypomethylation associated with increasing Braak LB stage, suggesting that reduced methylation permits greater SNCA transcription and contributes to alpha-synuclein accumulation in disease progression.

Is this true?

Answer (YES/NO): YES